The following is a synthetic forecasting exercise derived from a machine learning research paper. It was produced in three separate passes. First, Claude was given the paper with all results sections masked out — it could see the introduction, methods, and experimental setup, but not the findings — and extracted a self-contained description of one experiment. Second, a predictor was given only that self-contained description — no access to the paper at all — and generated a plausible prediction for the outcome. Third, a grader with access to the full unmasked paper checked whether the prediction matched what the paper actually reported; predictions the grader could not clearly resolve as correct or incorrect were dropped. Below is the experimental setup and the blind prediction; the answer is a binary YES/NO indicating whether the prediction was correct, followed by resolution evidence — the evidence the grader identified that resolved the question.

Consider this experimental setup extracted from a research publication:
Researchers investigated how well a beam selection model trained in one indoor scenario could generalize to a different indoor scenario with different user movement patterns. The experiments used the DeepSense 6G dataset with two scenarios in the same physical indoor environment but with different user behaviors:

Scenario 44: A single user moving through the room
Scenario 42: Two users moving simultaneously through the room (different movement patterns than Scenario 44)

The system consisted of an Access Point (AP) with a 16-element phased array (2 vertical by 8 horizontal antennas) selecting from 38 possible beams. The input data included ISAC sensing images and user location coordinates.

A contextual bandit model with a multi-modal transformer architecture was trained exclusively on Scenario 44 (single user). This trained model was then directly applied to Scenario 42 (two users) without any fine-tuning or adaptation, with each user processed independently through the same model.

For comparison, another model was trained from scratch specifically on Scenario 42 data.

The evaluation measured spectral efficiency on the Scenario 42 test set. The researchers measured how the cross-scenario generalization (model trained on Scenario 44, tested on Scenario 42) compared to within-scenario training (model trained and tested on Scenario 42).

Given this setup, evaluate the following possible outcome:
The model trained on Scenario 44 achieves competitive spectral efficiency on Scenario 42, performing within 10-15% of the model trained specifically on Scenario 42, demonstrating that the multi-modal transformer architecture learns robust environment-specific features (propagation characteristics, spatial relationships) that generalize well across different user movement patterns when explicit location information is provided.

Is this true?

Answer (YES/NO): NO